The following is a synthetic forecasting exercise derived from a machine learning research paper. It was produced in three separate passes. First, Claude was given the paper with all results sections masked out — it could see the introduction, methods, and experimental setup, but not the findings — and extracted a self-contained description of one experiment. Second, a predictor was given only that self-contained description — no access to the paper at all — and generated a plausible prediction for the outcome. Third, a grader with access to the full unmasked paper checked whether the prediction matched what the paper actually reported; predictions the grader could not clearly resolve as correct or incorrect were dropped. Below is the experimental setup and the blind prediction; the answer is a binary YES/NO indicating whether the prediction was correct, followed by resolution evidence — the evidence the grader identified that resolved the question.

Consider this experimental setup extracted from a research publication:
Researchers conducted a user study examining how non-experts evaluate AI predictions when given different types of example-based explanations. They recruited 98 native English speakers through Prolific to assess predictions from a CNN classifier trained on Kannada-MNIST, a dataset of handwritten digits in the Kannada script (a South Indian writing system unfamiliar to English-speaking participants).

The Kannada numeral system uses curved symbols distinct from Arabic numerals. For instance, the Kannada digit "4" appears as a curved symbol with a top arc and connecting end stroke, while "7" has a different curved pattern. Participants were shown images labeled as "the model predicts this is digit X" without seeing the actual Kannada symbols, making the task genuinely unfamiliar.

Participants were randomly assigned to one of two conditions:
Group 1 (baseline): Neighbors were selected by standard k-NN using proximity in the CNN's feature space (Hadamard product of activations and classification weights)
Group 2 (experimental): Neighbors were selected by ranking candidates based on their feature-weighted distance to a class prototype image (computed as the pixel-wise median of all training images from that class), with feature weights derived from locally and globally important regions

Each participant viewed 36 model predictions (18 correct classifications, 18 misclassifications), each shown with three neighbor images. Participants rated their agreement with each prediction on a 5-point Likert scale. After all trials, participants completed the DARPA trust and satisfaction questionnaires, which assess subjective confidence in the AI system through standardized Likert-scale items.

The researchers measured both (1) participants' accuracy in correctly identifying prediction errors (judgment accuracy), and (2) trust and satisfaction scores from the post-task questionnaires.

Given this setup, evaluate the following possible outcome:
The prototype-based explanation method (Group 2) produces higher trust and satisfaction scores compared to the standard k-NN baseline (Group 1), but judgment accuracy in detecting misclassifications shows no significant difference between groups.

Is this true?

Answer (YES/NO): NO